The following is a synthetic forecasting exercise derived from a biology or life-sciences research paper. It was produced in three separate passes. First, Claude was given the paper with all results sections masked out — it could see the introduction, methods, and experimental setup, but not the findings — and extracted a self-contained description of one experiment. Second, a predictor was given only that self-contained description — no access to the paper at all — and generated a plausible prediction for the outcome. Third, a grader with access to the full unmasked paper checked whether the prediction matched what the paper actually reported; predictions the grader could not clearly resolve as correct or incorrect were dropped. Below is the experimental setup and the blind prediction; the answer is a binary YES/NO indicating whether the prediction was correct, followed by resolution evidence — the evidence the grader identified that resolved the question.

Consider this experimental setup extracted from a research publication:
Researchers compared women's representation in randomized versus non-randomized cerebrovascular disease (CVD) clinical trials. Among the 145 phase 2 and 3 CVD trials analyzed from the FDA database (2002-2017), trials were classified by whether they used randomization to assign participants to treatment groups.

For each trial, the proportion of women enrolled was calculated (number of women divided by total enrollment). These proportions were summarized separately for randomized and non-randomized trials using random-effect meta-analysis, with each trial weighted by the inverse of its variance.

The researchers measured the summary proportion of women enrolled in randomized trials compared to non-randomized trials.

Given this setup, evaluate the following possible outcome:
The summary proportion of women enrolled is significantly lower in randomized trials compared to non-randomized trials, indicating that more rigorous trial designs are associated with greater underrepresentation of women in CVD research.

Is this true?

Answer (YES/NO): YES